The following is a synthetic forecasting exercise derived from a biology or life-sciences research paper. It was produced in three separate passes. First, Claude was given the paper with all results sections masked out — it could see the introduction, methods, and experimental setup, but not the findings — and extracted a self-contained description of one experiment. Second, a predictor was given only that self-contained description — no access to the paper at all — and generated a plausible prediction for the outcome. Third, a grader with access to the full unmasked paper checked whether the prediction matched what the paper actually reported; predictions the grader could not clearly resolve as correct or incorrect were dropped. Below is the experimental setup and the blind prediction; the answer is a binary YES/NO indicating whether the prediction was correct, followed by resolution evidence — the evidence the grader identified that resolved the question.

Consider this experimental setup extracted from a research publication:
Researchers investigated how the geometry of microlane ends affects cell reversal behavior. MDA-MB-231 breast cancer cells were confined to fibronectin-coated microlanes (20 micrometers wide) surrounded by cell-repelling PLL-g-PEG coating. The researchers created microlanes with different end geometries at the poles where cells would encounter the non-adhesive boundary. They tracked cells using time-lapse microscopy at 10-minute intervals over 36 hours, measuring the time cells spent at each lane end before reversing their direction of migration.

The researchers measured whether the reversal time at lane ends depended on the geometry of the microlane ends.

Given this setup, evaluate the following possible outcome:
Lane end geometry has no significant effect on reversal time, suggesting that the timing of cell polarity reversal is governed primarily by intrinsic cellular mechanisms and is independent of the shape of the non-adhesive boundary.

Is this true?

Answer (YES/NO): YES